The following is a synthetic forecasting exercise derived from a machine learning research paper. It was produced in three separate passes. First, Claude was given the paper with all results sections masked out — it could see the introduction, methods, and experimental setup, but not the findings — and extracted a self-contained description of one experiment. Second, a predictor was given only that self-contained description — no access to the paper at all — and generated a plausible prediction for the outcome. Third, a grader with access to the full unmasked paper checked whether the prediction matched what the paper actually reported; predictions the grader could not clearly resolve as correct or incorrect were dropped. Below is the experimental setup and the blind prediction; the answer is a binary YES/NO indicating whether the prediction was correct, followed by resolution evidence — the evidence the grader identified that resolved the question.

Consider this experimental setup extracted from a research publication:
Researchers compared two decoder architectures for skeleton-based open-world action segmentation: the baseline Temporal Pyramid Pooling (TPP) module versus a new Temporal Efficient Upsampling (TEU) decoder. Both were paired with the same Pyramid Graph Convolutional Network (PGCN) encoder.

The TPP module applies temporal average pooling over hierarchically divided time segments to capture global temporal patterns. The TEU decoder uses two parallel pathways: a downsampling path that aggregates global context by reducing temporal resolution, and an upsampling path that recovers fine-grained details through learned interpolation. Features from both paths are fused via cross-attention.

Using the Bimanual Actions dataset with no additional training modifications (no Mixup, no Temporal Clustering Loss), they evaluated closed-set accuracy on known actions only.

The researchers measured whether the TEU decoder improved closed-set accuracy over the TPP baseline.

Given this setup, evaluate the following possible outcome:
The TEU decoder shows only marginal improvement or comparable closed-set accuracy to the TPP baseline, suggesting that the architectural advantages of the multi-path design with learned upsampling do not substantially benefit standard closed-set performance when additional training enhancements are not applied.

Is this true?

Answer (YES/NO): NO